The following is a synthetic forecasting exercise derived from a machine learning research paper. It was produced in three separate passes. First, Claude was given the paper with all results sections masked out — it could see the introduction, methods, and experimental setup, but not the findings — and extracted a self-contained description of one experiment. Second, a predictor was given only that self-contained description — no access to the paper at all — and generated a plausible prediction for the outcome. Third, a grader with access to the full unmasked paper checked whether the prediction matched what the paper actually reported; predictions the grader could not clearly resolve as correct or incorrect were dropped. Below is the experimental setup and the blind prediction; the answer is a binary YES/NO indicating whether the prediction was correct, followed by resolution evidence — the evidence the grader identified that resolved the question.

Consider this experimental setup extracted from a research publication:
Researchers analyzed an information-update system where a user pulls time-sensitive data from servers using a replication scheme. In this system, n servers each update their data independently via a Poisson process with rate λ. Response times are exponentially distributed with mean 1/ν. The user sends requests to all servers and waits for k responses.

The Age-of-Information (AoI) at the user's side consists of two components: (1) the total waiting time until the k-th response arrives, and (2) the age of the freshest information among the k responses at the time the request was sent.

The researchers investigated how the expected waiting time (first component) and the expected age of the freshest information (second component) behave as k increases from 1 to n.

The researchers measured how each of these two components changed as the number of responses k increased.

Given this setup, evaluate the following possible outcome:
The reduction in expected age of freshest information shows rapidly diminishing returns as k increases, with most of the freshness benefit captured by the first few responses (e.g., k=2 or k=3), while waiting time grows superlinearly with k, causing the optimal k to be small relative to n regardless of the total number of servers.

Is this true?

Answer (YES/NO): NO